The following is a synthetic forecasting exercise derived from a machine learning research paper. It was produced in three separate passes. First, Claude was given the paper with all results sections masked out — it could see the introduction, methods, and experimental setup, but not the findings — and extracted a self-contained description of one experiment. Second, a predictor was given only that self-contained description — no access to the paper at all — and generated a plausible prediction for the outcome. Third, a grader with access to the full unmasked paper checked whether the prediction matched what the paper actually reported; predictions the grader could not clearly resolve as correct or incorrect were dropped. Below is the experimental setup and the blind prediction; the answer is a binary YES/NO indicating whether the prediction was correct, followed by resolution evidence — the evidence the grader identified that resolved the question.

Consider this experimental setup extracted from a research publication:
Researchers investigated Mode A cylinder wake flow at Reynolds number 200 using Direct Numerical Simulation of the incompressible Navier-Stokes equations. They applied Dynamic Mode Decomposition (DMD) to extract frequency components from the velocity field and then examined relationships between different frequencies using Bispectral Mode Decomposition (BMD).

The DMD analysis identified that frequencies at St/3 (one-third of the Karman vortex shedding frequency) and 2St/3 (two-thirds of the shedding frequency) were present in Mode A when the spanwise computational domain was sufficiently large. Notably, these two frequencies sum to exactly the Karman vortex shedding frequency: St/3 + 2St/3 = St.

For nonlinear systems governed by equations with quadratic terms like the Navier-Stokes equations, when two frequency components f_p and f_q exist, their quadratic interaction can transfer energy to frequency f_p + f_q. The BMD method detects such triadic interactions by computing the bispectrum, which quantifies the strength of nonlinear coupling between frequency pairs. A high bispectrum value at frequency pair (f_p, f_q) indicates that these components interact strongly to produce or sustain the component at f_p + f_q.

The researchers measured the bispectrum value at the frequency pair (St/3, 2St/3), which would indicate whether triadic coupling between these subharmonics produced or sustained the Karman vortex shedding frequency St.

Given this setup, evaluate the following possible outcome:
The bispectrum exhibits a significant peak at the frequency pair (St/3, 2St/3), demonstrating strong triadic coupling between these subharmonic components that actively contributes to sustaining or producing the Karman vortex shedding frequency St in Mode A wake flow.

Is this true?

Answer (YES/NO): YES